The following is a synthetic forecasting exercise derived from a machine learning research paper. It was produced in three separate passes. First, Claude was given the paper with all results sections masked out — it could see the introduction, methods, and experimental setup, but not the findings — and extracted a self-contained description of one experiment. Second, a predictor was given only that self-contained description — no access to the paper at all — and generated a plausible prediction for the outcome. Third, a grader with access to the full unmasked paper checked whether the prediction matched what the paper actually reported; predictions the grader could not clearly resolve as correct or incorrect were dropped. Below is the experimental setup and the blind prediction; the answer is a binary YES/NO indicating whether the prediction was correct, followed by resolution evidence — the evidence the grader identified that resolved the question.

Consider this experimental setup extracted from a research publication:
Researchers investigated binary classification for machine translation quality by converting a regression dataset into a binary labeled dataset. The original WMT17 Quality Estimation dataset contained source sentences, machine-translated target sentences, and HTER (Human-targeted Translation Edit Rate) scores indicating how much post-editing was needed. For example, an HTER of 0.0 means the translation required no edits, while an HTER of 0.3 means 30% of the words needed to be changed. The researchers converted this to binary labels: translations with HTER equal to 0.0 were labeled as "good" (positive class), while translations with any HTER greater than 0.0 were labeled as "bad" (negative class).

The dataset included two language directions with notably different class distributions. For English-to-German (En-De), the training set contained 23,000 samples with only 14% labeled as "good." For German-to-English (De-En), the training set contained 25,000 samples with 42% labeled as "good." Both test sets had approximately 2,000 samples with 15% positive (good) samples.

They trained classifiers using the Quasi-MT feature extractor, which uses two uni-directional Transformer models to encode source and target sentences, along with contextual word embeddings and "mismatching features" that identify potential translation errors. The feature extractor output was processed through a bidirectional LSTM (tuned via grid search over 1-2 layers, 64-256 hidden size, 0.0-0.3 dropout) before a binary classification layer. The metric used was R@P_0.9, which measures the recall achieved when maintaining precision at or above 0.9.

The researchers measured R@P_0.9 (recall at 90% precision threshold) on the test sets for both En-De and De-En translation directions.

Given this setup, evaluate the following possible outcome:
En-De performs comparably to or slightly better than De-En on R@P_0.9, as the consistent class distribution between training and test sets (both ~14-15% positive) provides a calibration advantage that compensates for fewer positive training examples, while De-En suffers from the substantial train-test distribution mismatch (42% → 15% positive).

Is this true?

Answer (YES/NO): NO